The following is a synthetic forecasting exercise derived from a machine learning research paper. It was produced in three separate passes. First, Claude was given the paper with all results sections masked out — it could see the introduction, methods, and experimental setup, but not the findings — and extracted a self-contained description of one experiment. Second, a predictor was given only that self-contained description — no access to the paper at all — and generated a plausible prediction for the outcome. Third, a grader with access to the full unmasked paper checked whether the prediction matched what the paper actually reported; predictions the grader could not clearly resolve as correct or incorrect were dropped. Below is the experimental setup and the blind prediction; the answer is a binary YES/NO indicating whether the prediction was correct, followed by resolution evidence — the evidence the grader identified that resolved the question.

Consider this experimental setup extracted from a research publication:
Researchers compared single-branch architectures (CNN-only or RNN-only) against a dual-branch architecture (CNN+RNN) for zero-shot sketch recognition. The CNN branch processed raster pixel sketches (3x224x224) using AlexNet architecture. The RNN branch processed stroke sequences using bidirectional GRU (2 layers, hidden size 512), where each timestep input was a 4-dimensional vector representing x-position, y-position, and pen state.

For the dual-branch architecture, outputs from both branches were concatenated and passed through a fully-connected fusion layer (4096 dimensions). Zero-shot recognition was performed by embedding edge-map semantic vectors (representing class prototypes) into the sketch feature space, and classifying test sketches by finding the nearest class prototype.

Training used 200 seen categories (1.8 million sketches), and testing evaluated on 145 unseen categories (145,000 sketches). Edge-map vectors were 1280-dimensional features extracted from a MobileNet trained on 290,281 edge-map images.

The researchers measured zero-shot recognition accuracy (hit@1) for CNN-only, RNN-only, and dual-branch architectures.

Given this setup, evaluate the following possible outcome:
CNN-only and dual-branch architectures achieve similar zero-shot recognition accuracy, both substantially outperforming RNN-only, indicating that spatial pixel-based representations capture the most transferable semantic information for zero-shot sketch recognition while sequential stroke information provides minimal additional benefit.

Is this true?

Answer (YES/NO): NO